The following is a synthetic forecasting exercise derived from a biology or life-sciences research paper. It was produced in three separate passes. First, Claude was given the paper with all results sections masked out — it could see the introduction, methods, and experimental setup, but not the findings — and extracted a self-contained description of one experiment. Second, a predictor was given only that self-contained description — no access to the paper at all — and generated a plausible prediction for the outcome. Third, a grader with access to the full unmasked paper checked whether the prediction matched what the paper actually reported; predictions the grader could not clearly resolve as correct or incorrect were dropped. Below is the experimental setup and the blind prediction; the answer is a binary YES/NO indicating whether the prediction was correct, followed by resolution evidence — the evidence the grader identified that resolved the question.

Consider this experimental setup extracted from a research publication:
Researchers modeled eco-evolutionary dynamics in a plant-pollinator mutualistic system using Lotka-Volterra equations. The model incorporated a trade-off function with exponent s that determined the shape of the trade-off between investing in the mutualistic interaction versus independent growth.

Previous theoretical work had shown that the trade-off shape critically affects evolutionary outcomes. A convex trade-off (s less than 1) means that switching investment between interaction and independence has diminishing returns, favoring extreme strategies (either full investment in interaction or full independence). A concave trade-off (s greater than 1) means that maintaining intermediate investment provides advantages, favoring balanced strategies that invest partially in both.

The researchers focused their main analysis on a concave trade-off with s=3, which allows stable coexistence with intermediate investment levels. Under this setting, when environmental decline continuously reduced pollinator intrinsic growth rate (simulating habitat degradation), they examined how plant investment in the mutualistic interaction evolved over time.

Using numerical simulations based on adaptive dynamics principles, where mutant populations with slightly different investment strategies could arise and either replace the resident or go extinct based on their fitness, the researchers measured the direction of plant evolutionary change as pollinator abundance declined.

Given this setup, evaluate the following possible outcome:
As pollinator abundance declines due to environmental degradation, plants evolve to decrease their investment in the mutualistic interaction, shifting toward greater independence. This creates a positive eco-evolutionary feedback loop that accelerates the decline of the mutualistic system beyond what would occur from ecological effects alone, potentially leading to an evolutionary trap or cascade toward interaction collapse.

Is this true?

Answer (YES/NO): YES